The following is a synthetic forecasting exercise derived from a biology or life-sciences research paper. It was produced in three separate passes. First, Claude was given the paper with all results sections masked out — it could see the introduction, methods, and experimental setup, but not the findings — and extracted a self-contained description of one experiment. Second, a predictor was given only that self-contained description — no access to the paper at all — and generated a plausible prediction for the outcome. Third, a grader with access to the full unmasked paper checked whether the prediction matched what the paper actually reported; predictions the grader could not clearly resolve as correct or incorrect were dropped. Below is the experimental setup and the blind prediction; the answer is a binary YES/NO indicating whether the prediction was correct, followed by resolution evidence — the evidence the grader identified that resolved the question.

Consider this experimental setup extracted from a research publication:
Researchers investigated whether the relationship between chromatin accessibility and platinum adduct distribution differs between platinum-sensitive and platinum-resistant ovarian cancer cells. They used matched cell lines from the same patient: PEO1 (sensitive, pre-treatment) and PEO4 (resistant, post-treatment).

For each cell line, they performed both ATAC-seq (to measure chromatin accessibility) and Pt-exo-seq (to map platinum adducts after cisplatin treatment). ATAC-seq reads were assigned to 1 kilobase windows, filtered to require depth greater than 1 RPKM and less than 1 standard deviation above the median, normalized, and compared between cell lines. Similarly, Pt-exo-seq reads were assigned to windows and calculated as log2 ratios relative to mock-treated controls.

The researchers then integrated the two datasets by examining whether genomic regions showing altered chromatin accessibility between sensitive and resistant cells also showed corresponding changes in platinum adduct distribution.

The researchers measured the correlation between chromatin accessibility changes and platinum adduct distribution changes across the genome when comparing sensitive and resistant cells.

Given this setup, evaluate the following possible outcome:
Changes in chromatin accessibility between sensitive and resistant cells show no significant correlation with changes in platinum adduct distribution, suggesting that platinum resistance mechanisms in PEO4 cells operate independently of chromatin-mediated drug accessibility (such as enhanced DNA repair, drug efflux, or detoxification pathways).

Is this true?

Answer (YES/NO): NO